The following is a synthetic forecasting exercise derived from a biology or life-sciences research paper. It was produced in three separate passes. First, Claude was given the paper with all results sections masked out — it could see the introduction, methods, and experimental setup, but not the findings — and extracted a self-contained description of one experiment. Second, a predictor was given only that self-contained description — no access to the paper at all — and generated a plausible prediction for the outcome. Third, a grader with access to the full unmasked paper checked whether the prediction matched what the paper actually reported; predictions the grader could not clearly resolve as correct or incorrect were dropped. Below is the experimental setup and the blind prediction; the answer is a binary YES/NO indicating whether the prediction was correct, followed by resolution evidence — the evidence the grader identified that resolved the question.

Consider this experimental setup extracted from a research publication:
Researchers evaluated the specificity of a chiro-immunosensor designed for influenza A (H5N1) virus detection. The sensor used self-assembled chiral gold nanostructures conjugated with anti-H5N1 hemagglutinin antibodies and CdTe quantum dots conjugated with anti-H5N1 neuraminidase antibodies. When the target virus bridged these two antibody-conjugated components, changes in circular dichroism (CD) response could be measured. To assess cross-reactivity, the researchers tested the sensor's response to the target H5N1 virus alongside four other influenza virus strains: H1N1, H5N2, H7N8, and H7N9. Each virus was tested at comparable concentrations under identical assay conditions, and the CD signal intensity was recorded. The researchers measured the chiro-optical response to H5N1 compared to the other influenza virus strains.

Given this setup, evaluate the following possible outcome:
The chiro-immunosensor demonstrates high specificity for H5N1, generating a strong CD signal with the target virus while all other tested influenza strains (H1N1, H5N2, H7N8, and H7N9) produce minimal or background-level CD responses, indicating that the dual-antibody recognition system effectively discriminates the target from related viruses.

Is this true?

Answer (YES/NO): NO